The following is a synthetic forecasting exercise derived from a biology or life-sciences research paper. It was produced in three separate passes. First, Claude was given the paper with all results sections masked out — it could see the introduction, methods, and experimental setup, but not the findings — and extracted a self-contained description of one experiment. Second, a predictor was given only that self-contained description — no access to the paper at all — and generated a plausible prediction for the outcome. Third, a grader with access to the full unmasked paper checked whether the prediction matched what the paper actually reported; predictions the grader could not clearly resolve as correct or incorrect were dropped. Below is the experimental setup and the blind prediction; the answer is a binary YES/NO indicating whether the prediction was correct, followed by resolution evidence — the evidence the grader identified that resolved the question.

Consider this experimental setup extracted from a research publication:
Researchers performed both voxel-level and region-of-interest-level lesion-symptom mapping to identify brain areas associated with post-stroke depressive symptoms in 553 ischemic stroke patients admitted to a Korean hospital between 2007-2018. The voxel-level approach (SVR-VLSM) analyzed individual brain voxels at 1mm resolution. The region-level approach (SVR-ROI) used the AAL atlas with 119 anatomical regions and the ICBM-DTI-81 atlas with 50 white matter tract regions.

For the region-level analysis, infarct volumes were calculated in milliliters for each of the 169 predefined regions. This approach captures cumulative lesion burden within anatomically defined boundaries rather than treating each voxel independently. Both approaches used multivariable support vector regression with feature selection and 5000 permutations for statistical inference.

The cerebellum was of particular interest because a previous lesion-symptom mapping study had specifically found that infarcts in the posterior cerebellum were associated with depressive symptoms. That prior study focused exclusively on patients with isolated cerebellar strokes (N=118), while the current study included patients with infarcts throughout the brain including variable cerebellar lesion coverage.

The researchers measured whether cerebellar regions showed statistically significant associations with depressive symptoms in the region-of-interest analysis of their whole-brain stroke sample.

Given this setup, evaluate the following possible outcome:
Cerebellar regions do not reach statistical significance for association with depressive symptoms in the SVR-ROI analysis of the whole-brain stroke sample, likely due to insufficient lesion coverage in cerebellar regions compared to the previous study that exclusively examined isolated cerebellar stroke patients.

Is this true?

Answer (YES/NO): YES